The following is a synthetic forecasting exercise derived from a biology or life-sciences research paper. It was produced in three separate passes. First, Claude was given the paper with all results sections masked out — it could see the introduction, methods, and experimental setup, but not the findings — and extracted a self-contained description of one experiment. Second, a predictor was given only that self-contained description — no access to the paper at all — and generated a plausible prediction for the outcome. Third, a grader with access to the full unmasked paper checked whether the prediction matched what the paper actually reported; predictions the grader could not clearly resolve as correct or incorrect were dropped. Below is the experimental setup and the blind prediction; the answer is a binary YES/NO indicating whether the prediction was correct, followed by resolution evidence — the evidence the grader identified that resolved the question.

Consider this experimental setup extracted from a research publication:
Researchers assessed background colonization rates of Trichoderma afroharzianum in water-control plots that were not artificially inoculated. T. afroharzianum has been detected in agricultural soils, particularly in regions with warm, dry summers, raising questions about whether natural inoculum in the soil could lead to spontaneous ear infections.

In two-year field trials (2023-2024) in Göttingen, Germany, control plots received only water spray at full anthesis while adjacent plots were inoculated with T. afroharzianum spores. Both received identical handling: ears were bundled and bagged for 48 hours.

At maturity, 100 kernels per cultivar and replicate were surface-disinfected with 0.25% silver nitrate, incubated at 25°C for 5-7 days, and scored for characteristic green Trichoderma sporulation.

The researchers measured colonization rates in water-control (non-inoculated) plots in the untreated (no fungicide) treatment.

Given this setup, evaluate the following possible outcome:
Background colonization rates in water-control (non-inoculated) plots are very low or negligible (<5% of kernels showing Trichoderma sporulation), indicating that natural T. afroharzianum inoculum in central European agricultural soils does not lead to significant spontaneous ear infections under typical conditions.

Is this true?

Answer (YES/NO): YES